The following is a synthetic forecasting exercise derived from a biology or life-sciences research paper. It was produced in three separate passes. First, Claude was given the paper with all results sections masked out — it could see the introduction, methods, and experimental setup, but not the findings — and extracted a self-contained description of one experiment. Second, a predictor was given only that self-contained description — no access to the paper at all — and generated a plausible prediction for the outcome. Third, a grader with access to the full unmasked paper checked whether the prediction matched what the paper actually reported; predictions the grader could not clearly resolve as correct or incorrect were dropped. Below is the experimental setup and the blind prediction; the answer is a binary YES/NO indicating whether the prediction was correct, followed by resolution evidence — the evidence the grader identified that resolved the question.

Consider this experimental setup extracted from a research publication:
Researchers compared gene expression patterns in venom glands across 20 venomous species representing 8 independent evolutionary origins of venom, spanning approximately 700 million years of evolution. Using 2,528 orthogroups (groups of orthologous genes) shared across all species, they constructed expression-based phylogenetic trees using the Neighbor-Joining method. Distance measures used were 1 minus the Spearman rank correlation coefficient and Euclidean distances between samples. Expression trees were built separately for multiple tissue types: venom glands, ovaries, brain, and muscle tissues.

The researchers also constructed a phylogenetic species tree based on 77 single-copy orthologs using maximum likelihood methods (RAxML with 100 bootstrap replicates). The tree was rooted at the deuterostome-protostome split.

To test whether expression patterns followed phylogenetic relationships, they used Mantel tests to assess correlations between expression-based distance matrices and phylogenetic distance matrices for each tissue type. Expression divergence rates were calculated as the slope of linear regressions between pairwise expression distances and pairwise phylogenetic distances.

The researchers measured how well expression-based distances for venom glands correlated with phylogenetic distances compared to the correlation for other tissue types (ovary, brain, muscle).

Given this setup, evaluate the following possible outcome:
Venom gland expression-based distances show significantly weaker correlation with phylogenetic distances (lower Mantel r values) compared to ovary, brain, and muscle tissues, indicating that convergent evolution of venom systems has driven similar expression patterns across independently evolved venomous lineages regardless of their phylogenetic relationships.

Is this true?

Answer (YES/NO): NO